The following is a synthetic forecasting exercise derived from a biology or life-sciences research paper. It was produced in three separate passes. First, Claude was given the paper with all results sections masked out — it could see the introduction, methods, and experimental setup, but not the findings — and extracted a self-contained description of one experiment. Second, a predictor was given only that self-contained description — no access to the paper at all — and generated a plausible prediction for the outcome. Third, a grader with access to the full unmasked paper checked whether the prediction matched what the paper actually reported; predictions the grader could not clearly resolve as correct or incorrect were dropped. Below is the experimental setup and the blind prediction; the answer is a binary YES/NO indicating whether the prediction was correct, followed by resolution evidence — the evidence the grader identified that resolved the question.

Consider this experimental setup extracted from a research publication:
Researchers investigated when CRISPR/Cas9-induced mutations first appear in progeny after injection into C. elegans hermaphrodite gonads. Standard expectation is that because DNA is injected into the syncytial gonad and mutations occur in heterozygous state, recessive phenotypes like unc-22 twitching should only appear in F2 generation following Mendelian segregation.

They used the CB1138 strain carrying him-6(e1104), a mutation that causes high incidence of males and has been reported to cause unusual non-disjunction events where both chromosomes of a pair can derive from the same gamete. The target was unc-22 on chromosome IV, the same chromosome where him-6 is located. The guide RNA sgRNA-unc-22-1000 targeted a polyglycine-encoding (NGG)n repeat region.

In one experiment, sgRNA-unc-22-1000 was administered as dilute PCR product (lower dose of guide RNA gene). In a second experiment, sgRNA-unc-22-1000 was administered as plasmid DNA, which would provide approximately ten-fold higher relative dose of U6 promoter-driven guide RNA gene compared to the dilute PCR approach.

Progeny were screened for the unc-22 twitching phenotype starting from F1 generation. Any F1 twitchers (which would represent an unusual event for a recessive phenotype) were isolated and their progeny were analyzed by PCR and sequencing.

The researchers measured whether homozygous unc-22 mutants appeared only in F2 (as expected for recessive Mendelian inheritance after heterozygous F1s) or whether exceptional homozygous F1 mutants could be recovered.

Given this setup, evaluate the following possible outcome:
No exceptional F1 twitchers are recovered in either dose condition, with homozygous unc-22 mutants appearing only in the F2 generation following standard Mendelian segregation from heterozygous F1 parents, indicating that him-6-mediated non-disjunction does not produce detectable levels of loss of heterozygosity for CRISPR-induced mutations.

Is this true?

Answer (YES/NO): NO